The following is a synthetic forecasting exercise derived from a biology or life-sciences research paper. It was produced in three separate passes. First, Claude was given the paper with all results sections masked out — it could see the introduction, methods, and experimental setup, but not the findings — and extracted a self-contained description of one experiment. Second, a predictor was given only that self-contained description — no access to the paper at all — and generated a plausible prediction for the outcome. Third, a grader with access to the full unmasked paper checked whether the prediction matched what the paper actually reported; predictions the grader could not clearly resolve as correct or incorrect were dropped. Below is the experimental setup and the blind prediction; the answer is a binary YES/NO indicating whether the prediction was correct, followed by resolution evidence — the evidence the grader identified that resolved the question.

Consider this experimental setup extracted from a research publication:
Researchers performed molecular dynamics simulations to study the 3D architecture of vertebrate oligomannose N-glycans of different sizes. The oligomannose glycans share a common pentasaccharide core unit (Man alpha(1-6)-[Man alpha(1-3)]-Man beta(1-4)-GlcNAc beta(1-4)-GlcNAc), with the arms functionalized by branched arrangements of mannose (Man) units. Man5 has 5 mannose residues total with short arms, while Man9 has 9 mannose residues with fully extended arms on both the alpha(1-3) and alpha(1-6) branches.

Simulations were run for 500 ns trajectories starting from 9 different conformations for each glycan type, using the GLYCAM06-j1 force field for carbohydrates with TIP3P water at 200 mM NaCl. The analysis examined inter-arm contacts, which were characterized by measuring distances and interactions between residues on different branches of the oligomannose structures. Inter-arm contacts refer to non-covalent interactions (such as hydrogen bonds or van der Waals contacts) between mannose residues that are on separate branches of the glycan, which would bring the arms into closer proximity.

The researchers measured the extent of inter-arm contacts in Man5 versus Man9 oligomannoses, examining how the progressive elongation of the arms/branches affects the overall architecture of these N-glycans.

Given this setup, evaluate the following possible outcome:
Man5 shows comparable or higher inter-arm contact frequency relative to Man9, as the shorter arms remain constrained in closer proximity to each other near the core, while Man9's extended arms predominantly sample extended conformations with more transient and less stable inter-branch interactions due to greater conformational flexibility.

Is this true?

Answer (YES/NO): NO